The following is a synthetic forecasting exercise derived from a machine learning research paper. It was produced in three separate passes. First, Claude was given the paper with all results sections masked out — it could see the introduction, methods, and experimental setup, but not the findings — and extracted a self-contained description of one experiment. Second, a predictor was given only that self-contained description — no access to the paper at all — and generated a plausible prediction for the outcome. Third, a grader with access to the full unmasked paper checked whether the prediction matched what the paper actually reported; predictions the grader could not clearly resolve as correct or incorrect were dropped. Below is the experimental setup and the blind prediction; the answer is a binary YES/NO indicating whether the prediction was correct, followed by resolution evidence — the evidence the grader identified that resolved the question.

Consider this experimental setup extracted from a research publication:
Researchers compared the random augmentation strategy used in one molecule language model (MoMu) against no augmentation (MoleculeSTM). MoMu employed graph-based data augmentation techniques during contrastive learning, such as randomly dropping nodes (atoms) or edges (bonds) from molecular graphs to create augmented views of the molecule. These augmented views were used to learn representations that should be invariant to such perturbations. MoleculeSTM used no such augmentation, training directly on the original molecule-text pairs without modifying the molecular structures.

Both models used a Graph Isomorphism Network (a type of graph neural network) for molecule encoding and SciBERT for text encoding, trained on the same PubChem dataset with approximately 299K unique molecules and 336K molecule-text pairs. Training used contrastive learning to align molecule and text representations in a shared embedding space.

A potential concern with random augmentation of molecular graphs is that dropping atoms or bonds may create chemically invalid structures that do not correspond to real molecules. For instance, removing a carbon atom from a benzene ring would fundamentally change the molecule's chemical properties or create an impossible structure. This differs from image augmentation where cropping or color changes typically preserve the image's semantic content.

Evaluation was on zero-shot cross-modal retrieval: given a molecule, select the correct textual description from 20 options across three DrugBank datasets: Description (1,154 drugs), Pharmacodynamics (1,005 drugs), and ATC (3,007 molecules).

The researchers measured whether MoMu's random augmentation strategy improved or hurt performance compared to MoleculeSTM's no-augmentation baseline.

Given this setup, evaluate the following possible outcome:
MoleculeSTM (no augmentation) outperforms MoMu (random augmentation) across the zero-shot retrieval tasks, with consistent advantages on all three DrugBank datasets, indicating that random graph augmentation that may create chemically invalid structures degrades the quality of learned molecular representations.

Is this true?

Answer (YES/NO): NO